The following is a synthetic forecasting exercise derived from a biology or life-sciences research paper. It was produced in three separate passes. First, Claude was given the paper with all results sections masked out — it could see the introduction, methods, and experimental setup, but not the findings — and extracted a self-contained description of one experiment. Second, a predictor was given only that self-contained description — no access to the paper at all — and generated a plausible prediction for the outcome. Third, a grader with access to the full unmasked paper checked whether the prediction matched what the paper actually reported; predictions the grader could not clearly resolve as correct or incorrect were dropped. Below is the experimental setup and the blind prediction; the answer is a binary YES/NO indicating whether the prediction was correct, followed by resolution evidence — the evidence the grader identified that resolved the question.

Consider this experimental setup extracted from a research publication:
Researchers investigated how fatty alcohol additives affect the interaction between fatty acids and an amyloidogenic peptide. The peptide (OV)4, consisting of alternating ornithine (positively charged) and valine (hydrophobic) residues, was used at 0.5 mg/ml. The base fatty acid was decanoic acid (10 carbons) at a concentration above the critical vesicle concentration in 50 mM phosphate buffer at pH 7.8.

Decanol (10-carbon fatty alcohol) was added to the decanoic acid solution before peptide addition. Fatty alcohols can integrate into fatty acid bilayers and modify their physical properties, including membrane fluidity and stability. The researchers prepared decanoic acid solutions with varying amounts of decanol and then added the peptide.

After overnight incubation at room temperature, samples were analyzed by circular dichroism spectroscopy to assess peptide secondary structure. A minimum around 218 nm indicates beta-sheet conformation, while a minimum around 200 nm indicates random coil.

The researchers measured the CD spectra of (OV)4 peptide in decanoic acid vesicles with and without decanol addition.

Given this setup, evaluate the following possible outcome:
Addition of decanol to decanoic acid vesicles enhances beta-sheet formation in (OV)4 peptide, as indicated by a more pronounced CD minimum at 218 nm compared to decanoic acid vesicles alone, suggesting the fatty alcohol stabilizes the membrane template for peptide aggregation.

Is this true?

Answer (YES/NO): NO